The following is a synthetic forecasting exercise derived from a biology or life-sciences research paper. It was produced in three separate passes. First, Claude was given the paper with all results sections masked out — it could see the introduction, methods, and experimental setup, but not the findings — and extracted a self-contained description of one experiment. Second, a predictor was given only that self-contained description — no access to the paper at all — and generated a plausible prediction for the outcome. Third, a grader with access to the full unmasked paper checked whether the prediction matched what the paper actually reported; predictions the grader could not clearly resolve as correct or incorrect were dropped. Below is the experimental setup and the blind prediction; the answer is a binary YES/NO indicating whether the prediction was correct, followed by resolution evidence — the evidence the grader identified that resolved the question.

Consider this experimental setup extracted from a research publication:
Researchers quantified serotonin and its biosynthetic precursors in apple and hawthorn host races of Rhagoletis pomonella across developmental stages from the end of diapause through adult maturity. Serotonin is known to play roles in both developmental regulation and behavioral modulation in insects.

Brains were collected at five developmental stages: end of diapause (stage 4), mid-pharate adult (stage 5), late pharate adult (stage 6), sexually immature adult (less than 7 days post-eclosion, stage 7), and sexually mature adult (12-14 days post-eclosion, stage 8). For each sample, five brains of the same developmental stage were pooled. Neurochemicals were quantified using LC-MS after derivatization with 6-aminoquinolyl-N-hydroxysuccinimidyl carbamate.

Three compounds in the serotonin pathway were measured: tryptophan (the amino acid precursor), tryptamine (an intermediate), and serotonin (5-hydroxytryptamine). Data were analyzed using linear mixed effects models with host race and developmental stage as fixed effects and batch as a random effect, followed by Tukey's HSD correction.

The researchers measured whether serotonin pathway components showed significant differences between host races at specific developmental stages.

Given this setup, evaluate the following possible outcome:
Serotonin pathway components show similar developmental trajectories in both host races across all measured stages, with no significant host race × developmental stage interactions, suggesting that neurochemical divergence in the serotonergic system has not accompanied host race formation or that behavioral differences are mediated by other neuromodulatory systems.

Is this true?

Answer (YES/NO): NO